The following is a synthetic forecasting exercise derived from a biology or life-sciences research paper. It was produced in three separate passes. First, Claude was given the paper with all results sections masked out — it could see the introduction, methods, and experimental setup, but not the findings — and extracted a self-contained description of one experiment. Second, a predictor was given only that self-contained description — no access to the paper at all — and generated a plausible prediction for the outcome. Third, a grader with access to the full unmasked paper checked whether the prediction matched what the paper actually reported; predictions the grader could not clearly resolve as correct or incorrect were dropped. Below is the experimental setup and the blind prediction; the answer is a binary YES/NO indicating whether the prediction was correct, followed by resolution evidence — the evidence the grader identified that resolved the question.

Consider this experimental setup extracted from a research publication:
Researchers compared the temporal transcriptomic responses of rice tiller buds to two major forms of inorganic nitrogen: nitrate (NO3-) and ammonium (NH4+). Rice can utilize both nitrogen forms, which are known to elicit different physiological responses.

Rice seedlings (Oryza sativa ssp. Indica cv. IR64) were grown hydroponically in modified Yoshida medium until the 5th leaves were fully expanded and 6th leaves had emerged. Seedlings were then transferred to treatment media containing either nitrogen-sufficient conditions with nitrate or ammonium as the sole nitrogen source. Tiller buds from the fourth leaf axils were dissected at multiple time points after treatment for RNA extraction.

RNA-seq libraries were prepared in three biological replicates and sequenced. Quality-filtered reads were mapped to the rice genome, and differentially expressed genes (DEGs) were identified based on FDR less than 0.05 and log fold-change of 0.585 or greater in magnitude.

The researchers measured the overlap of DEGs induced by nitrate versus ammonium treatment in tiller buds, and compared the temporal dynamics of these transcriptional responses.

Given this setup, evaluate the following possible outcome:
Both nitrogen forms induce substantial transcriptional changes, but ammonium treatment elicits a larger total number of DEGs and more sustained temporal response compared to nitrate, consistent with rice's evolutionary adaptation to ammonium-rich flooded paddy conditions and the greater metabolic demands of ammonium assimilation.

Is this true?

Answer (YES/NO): NO